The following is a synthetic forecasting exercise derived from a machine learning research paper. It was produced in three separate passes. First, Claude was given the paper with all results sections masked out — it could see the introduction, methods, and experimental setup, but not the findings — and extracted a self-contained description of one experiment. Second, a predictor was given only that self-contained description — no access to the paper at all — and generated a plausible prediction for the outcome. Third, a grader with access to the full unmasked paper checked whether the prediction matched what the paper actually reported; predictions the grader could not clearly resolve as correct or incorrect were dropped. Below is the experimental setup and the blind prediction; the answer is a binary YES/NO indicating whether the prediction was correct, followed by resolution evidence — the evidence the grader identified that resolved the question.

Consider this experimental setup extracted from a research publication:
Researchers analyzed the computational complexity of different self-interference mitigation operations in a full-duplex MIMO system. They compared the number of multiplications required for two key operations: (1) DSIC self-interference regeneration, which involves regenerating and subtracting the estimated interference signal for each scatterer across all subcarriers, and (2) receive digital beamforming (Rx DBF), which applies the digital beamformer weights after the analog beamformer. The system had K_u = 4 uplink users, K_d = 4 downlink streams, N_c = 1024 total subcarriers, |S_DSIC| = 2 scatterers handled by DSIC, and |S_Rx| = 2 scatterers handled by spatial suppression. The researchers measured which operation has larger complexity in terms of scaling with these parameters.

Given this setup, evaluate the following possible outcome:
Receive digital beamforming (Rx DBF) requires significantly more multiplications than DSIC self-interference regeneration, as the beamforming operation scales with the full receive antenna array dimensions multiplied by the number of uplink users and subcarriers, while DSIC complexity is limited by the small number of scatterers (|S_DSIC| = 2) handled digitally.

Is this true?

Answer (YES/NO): NO